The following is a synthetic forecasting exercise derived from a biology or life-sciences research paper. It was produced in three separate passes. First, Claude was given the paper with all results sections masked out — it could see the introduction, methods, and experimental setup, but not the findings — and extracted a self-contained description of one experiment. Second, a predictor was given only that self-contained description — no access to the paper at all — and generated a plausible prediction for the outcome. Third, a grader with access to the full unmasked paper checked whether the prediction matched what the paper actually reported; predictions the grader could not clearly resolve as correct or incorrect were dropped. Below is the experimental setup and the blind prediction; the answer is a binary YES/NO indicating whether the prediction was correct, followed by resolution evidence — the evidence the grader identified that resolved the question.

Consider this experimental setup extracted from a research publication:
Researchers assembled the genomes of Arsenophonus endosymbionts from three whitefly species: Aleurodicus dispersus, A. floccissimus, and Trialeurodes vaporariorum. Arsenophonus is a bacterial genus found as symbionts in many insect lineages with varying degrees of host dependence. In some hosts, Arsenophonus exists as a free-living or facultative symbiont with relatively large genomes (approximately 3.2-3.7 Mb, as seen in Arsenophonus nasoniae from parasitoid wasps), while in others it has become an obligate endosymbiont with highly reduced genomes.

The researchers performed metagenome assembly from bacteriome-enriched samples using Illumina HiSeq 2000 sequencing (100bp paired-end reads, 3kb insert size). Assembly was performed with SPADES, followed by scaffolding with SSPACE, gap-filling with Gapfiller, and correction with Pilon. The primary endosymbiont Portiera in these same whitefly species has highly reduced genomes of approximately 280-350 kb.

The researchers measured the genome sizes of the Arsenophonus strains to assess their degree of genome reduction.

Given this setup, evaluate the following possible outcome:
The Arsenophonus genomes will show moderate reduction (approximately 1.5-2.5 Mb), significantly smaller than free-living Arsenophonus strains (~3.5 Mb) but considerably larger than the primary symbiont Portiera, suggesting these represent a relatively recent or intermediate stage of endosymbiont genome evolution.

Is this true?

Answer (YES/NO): NO